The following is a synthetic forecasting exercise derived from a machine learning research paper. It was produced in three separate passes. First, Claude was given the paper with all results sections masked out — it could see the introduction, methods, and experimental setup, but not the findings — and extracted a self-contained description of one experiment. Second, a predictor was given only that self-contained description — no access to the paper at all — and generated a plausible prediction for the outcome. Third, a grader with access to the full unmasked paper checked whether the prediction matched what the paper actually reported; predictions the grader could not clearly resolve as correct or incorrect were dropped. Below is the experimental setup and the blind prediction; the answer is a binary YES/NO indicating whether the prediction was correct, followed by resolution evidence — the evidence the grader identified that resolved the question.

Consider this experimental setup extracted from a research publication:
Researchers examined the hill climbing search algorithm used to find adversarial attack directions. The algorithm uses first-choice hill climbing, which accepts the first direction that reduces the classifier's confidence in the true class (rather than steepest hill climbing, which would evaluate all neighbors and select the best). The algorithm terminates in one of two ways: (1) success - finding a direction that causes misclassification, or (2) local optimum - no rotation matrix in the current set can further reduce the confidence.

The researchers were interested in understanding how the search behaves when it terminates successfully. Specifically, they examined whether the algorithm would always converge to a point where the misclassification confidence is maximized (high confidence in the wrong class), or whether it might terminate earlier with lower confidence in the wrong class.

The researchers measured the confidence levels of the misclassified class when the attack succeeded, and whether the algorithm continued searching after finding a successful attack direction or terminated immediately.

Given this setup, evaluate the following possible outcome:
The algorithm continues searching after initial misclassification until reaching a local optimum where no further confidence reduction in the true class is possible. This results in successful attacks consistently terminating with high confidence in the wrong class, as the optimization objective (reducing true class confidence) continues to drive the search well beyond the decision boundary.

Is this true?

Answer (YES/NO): NO